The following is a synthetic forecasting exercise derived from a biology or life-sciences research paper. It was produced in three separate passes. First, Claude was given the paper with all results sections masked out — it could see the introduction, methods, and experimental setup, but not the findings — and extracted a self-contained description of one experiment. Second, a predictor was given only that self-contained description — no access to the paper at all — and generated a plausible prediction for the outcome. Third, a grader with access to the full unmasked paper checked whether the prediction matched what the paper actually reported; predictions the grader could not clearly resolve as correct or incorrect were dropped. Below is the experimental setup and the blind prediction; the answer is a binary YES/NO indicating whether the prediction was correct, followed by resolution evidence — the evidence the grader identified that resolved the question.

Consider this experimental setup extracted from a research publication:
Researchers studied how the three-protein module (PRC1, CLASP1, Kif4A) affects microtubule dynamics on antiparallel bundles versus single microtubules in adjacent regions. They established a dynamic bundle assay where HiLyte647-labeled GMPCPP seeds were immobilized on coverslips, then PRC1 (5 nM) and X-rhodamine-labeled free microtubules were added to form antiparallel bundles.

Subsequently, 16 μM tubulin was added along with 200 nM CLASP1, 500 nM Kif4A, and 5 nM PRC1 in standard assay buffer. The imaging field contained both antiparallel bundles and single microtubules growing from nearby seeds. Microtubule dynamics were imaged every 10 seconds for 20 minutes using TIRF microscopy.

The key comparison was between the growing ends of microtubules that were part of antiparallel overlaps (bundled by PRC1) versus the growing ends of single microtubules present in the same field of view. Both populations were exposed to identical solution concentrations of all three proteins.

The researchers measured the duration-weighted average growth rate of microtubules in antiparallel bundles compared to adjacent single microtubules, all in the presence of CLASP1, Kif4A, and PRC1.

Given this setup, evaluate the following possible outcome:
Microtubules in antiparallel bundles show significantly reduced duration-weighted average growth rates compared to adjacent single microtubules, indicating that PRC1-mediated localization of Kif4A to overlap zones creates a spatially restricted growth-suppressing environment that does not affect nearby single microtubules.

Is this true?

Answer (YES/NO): YES